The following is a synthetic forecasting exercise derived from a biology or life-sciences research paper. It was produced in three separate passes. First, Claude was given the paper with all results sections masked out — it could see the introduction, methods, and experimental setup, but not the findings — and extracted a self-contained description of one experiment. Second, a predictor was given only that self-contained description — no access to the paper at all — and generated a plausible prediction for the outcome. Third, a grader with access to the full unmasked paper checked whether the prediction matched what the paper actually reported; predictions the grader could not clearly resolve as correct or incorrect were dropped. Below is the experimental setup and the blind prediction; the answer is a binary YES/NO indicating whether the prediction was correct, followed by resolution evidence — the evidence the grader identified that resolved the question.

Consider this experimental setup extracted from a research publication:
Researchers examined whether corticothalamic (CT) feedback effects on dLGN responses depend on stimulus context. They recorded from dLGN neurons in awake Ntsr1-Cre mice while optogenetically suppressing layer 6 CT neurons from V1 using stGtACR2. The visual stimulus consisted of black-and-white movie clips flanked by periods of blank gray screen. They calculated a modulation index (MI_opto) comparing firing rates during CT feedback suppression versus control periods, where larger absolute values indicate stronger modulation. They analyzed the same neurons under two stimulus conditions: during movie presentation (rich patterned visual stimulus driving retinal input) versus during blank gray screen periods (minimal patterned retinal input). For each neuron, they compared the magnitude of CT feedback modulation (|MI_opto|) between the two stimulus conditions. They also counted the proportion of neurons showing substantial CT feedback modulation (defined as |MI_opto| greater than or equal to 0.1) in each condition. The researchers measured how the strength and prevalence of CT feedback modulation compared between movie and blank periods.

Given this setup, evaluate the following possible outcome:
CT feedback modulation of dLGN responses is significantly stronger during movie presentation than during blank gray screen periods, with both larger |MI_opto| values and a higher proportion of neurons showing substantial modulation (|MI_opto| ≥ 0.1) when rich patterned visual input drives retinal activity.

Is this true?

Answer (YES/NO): NO